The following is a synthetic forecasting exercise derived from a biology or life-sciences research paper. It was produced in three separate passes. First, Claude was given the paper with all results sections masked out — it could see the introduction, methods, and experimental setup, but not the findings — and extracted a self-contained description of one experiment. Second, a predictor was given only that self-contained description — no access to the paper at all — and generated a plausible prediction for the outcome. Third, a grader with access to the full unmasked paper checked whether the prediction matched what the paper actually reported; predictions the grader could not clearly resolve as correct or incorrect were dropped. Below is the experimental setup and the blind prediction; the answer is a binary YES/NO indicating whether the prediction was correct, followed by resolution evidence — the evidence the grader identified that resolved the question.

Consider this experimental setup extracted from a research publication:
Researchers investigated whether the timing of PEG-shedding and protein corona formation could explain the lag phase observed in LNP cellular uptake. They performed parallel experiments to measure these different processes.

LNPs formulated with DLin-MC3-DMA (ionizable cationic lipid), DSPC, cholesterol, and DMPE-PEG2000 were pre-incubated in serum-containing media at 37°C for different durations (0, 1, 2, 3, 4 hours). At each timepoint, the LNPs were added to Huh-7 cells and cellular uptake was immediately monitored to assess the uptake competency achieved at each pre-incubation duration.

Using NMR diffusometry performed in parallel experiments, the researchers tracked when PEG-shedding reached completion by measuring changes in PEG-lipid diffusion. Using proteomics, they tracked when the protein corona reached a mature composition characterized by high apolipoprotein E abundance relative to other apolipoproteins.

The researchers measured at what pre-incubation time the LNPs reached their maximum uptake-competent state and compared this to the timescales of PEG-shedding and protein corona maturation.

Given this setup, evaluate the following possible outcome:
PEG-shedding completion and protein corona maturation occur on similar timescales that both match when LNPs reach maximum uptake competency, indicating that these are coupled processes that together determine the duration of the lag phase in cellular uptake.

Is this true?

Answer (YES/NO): NO